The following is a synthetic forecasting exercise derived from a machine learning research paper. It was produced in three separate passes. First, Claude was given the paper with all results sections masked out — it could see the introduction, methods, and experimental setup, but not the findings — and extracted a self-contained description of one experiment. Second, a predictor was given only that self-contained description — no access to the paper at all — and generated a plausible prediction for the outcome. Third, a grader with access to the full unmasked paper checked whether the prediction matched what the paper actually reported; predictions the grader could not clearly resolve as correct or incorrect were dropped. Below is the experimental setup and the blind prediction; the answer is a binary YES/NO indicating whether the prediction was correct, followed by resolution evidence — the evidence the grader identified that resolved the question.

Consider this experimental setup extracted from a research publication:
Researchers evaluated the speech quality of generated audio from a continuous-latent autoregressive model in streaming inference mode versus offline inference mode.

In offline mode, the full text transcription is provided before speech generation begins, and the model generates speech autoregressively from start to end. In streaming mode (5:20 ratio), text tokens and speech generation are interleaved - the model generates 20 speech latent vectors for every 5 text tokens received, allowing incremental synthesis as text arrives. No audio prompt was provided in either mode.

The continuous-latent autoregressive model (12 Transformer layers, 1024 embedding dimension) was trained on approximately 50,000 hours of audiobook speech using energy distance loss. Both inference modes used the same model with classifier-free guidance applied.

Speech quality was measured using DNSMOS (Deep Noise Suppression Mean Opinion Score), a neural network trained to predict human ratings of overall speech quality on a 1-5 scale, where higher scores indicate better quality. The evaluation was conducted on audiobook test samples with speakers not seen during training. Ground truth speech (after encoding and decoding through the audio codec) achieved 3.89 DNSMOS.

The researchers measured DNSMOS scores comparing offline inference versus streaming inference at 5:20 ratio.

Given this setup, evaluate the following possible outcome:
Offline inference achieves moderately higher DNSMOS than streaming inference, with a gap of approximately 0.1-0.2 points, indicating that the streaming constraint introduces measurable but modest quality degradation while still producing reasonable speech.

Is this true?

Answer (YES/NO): NO